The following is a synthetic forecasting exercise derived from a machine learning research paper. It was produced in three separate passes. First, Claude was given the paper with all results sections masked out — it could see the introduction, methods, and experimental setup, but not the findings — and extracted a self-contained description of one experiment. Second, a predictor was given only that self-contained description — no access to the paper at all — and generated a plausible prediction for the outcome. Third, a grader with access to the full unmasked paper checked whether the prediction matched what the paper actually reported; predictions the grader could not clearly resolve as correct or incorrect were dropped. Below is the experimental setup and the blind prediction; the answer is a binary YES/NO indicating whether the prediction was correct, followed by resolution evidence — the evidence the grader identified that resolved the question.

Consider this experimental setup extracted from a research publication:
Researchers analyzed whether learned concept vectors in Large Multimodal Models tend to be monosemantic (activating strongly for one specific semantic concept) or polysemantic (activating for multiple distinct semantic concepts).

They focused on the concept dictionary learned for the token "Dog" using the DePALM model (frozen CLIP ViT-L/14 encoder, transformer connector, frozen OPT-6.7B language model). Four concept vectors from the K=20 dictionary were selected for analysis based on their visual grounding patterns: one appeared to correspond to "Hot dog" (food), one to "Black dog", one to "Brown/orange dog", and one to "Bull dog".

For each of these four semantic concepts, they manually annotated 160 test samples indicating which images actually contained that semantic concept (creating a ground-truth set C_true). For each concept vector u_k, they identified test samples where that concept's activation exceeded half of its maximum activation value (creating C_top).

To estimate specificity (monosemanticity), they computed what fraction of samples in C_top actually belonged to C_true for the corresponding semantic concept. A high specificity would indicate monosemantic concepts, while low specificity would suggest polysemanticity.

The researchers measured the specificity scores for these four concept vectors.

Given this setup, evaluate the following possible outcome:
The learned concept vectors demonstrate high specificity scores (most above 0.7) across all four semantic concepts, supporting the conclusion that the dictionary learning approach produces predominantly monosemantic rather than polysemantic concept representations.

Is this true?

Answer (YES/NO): YES